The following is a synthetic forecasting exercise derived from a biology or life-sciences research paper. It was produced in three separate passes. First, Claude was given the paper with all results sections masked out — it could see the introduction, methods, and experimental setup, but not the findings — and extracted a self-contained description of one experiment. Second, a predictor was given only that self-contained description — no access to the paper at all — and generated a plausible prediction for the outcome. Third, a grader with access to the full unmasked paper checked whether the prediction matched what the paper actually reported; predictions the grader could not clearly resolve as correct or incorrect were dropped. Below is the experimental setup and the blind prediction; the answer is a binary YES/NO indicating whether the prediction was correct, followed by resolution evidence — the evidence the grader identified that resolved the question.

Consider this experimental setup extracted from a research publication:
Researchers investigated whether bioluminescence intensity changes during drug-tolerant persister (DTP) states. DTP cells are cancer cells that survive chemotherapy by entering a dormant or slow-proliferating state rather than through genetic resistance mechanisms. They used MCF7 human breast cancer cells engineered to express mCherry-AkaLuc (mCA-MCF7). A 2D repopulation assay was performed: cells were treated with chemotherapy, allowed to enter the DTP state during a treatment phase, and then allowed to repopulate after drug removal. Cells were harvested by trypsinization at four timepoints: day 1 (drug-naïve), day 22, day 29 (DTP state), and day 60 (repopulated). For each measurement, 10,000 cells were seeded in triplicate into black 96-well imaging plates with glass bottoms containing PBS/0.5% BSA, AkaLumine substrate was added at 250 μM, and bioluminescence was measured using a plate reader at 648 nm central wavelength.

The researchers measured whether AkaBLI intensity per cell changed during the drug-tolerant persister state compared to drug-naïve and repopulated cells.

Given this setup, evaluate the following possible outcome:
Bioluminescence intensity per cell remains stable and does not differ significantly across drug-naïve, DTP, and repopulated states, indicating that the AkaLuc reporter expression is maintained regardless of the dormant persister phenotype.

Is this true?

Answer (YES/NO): NO